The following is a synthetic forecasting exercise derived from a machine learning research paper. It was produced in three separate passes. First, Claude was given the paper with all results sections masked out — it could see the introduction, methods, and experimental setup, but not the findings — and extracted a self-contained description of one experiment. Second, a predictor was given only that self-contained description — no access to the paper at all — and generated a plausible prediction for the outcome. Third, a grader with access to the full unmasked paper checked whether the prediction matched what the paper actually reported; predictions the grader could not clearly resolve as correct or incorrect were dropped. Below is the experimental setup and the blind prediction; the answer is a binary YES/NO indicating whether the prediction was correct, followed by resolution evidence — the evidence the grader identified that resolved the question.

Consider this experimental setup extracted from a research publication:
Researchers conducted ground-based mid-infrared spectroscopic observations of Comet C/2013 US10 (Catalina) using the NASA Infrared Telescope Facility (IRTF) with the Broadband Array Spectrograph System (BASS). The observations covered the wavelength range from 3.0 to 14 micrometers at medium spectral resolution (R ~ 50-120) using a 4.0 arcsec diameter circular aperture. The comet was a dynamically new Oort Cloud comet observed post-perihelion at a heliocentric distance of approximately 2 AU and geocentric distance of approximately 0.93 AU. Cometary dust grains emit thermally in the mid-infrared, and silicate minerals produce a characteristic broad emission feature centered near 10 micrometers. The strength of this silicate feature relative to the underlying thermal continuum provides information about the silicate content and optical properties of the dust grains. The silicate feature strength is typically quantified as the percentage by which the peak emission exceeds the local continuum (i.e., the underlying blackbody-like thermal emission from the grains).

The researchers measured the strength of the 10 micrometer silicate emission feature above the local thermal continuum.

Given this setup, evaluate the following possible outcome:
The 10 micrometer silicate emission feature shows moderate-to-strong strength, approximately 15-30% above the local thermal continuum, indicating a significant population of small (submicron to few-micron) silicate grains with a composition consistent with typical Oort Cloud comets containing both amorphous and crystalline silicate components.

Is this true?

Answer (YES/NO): NO